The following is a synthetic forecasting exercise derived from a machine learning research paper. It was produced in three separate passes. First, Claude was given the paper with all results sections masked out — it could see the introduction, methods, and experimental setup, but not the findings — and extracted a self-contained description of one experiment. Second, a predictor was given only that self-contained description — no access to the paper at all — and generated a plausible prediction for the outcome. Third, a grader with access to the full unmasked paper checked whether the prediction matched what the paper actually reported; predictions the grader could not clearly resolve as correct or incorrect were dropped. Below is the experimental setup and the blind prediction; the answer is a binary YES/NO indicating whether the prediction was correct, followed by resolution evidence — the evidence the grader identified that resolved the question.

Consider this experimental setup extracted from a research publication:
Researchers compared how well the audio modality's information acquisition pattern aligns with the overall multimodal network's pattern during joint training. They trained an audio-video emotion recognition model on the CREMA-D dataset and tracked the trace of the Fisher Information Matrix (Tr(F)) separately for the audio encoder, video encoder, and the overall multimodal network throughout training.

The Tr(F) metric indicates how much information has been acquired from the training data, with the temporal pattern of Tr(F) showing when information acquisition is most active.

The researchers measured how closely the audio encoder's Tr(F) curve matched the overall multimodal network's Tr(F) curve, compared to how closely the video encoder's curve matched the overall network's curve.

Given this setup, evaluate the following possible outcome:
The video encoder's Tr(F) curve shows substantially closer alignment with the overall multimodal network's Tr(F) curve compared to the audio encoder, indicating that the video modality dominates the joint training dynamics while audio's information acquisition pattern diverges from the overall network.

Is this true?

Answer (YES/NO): NO